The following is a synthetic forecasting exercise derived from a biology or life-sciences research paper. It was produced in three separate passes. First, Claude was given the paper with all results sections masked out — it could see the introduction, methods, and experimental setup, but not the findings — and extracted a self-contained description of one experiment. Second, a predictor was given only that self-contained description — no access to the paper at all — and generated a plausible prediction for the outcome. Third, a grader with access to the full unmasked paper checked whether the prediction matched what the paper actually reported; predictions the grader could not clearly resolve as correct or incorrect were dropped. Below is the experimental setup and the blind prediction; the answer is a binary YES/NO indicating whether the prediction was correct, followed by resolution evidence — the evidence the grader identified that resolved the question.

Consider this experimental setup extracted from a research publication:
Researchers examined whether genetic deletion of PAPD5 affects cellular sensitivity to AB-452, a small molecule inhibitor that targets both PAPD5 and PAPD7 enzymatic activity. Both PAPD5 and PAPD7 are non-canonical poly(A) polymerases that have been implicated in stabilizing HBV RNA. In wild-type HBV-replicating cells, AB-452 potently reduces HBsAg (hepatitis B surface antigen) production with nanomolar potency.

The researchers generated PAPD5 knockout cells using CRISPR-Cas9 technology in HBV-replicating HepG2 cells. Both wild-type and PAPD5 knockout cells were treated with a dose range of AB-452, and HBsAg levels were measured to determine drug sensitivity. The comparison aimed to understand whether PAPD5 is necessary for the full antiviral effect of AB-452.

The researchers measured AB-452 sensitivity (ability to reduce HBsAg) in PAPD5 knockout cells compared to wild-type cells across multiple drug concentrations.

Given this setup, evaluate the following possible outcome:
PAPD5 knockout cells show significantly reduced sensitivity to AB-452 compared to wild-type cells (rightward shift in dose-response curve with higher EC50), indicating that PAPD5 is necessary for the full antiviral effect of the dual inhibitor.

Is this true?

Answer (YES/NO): YES